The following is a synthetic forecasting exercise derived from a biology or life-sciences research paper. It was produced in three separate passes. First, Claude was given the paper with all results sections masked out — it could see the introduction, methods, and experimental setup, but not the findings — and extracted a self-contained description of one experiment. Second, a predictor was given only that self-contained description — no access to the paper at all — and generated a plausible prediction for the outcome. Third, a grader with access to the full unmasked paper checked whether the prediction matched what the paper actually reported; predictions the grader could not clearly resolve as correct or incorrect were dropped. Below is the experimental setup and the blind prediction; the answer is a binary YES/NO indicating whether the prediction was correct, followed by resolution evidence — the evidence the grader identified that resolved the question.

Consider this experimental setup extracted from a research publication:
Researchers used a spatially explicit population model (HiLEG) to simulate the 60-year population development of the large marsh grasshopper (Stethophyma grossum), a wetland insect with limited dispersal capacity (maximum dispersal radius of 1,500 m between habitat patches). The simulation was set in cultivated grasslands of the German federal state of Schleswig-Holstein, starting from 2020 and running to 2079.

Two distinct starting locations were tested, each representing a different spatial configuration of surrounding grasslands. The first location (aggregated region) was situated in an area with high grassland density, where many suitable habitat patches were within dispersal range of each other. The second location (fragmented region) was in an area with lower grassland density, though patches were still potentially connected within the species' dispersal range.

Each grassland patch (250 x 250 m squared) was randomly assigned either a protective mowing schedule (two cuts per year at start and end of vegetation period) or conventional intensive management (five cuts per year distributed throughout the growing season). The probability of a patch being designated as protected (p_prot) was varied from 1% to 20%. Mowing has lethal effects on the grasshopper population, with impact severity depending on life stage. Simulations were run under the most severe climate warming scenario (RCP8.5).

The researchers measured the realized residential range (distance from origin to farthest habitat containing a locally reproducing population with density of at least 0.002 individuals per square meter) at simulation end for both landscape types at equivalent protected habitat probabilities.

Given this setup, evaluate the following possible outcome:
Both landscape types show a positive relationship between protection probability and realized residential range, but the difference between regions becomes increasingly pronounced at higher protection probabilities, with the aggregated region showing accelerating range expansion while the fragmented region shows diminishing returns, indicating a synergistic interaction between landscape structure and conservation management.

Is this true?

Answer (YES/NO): NO